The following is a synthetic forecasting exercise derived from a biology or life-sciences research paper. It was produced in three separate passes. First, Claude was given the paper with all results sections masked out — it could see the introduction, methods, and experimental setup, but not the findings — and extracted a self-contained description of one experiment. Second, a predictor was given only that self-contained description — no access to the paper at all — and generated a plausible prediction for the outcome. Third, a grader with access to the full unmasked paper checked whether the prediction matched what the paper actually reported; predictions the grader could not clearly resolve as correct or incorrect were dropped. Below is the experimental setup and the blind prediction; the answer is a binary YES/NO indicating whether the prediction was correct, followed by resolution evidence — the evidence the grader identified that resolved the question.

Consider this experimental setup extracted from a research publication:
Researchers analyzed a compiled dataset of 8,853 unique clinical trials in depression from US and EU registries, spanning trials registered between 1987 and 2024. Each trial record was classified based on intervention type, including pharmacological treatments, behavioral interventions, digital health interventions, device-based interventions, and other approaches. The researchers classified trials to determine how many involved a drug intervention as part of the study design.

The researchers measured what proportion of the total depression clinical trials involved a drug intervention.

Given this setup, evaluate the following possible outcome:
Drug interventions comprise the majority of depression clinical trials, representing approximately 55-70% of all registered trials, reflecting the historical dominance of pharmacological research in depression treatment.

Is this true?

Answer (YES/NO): NO